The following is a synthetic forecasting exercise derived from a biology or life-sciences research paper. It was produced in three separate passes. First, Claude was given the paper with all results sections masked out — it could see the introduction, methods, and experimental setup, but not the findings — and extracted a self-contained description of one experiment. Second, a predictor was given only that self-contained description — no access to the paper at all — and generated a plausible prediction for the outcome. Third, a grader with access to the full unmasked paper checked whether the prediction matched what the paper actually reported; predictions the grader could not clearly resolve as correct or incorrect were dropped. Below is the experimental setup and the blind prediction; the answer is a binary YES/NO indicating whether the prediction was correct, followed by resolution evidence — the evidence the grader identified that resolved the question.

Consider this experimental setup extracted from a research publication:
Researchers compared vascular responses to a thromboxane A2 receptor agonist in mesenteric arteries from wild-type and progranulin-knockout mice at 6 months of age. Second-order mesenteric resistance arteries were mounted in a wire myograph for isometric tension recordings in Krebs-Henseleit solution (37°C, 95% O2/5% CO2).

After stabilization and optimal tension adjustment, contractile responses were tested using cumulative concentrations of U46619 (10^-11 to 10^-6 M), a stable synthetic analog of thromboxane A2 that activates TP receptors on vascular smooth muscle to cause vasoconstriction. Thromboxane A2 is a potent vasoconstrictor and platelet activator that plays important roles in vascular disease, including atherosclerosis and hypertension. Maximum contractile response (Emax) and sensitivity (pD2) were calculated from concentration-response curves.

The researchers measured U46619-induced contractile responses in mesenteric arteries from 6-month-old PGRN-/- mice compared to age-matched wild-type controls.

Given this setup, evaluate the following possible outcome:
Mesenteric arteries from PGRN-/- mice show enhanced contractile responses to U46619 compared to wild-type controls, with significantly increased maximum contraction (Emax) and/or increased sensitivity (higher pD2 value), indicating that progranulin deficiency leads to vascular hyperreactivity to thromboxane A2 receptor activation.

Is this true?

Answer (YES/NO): YES